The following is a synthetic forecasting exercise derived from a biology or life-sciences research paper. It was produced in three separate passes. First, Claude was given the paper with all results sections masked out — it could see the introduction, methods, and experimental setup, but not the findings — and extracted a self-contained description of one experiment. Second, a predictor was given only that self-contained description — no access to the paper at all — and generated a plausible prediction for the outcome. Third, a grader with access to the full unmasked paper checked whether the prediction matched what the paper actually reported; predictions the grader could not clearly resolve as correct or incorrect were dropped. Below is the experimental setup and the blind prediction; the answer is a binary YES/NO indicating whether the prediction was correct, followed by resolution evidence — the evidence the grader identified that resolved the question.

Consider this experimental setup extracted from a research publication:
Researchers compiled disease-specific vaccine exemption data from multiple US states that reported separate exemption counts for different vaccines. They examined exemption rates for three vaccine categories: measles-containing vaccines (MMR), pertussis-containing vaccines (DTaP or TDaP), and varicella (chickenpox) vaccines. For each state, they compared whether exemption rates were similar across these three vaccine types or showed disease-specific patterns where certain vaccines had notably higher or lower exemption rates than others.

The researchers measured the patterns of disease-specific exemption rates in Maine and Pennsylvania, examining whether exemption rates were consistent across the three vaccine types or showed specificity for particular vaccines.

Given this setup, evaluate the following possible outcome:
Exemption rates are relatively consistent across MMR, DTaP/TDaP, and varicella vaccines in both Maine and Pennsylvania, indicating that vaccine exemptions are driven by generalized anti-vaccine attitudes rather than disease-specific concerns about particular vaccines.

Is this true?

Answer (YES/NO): NO